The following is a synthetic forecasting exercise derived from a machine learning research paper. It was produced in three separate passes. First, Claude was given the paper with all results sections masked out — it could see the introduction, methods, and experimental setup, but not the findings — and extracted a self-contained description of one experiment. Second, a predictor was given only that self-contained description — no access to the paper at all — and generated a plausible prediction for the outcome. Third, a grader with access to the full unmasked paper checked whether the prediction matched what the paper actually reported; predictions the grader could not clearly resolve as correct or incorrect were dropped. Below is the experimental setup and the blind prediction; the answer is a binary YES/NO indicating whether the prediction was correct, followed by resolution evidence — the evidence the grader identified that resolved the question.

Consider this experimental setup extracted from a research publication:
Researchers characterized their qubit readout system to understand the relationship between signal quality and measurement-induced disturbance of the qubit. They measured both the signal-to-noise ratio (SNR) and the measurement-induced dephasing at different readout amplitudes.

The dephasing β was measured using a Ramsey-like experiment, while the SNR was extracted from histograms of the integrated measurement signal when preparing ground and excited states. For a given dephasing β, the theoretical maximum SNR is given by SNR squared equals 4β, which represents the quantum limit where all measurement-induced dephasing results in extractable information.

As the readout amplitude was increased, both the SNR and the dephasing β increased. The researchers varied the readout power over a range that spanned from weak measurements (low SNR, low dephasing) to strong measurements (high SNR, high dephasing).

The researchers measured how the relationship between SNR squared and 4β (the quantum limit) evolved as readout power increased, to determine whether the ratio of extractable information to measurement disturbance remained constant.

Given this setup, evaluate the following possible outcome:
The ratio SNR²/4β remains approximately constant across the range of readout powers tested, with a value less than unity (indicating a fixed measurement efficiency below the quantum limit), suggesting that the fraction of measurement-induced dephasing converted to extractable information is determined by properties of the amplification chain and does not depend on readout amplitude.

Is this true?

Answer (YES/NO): YES